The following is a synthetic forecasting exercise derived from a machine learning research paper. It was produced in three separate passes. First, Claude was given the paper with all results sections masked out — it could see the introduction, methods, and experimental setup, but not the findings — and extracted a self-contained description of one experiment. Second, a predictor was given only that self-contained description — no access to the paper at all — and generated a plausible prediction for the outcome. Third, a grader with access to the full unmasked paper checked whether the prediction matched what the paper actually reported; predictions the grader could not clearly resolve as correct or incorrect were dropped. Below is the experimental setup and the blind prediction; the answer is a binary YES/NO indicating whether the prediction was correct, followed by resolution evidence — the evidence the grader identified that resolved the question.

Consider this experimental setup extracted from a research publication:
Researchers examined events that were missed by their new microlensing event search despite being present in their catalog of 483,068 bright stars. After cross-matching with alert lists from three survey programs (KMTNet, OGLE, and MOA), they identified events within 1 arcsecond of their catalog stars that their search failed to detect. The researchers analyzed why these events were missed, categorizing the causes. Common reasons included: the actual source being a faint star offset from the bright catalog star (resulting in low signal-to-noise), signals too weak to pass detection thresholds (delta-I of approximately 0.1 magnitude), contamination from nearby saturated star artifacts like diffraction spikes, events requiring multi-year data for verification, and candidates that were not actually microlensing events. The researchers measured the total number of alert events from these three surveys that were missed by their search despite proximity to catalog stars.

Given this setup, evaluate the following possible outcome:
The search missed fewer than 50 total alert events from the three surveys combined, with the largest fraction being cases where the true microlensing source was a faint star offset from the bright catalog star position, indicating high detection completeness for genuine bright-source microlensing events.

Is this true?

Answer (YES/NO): YES